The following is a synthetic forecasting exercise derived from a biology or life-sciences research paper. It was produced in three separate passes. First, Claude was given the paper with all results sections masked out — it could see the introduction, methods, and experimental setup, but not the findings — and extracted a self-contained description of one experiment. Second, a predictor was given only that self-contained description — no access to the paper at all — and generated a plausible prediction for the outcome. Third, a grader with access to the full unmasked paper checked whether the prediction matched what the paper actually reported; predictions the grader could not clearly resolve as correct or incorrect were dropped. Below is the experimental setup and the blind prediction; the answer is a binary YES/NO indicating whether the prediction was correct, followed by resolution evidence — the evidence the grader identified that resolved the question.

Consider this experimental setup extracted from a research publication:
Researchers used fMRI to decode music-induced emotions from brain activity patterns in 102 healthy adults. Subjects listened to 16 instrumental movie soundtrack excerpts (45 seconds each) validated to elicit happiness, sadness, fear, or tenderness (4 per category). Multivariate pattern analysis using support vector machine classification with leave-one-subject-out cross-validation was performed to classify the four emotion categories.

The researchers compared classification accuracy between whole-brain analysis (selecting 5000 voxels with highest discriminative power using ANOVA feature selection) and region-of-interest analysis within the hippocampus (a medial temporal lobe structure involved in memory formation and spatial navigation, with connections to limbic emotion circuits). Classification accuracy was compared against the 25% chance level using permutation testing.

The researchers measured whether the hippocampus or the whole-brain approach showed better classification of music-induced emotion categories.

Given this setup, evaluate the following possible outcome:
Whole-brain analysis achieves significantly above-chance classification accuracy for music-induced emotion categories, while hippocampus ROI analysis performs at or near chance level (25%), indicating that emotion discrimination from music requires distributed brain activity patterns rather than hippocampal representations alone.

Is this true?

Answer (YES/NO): YES